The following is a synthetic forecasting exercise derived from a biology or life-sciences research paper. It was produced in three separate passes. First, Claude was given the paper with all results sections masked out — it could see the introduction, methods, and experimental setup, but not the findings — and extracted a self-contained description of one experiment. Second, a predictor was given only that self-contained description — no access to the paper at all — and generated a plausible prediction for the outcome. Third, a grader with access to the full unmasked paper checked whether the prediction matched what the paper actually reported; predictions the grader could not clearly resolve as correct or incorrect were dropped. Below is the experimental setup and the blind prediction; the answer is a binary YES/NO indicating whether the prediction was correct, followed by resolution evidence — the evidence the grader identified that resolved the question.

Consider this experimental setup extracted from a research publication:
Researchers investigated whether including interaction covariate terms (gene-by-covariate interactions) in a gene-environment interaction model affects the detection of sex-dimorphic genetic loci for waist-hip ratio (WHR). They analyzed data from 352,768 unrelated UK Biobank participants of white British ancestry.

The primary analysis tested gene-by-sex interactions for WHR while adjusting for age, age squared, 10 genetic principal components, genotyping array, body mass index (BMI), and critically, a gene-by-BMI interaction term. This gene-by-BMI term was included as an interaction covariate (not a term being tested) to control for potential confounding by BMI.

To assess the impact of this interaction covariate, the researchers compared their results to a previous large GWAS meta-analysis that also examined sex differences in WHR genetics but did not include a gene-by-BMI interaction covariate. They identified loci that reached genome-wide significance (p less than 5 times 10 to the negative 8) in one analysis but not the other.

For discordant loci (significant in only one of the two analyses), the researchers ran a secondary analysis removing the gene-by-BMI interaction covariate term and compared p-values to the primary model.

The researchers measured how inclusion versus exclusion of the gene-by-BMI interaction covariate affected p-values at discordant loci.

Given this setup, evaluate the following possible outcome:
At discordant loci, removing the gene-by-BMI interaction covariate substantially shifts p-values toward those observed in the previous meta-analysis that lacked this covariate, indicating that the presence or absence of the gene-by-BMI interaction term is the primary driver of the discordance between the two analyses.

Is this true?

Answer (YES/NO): NO